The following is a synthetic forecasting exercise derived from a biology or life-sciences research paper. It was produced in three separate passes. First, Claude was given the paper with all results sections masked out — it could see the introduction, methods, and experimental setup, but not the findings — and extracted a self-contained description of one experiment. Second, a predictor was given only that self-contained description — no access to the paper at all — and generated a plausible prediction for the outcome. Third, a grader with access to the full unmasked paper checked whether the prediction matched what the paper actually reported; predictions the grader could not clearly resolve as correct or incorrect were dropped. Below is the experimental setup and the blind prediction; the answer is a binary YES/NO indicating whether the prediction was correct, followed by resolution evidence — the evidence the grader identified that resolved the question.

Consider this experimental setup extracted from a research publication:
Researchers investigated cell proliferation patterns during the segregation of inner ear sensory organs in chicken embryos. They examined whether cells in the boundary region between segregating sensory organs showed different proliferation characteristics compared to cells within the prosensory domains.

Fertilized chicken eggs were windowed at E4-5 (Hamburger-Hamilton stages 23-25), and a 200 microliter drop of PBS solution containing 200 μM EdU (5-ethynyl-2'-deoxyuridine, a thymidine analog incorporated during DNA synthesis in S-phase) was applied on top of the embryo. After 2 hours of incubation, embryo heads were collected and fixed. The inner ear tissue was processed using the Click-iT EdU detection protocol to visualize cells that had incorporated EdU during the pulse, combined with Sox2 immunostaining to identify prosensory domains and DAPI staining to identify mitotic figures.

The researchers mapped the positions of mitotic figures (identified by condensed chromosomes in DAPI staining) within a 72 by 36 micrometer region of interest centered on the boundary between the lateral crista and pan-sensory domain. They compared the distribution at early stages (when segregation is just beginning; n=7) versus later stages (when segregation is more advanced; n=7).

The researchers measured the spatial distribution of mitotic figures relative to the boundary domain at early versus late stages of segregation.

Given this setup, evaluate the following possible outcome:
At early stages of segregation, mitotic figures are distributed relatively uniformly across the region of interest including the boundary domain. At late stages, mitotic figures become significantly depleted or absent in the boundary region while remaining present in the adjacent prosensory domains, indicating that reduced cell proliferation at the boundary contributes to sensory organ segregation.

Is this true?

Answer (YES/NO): NO